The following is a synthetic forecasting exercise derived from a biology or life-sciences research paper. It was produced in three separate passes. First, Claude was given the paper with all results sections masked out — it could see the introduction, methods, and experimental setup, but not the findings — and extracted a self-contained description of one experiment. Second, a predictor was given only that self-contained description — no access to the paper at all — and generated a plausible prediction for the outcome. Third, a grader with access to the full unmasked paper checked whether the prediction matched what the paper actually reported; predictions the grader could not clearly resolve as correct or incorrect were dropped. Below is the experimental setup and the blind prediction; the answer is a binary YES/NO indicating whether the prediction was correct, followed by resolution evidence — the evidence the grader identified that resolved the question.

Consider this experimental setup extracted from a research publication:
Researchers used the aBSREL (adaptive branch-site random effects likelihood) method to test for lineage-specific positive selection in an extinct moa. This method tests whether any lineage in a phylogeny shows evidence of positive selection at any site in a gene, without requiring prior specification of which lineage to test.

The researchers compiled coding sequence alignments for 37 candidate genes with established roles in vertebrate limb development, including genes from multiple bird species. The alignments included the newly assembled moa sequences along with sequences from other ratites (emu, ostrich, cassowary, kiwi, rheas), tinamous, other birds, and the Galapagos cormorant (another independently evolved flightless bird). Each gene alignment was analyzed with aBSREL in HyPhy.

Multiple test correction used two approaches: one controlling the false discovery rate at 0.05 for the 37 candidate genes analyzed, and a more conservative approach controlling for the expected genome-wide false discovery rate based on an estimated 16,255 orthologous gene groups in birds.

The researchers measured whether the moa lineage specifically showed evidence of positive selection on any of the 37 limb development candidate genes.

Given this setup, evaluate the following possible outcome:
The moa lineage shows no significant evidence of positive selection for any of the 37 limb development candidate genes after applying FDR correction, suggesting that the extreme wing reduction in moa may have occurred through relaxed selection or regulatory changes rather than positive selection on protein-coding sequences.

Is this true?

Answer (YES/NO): YES